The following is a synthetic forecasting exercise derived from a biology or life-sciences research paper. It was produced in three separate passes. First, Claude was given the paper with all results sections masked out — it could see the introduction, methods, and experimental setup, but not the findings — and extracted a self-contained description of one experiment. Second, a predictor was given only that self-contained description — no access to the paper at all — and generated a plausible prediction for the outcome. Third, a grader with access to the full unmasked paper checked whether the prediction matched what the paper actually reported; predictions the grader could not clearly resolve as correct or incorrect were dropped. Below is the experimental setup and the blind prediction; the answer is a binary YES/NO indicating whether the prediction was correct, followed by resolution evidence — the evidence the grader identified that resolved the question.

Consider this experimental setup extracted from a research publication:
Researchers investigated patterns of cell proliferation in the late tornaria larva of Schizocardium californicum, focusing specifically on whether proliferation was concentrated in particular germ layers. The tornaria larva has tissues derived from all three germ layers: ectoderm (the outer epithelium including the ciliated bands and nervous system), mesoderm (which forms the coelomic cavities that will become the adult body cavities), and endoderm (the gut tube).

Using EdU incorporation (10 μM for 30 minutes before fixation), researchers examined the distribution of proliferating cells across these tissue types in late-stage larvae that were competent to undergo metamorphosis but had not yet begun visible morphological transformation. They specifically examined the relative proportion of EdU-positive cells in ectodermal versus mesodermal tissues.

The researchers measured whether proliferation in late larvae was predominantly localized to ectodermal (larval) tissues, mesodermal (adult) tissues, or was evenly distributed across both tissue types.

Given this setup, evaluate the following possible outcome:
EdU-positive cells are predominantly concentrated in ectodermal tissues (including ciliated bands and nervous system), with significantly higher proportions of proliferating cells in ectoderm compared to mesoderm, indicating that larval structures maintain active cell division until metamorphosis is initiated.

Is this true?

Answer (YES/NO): NO